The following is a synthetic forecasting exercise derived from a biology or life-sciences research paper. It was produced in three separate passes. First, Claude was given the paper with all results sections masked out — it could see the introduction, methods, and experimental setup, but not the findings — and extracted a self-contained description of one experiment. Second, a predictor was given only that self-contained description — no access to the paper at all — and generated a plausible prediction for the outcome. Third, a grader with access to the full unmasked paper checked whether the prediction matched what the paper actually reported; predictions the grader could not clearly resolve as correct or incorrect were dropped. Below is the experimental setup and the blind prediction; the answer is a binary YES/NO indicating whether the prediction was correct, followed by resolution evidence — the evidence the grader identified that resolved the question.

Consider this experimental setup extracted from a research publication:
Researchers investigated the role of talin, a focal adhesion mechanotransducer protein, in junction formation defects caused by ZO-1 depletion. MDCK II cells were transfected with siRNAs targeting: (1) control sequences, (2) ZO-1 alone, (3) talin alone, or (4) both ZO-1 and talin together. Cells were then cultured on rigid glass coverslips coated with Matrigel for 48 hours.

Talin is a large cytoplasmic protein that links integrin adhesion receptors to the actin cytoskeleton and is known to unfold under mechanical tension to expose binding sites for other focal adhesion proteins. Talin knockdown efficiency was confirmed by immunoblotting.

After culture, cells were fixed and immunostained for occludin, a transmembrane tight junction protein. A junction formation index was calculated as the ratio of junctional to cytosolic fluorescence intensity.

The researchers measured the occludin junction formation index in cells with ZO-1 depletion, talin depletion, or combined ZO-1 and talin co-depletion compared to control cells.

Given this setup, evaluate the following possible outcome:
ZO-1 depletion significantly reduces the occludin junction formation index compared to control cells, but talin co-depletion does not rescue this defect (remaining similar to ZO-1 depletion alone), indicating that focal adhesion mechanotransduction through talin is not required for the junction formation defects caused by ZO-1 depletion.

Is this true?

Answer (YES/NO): NO